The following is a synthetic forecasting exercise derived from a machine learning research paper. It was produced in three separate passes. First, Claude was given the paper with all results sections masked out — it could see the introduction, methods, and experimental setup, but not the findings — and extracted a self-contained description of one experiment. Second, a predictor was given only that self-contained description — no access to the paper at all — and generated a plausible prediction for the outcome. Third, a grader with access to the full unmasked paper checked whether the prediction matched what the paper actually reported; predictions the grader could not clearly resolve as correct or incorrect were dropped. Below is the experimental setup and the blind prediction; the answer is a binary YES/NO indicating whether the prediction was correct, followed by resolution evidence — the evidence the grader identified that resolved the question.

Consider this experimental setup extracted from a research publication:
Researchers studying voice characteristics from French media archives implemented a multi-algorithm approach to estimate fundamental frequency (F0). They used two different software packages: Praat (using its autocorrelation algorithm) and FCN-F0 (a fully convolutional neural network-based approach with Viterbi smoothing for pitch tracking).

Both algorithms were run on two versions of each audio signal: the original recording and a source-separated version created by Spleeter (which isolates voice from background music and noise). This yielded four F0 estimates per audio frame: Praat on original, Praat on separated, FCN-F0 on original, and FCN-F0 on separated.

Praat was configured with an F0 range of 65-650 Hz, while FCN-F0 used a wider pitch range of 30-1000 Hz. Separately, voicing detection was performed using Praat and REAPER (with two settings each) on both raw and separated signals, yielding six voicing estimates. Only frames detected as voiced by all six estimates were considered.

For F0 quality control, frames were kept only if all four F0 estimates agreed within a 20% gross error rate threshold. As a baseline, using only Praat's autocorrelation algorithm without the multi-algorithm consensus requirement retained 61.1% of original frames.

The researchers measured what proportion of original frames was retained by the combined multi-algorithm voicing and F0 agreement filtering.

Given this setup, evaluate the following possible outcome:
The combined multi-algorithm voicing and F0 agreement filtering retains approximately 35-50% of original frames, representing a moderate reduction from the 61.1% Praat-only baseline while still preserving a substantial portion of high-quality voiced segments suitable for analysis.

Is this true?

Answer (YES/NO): NO